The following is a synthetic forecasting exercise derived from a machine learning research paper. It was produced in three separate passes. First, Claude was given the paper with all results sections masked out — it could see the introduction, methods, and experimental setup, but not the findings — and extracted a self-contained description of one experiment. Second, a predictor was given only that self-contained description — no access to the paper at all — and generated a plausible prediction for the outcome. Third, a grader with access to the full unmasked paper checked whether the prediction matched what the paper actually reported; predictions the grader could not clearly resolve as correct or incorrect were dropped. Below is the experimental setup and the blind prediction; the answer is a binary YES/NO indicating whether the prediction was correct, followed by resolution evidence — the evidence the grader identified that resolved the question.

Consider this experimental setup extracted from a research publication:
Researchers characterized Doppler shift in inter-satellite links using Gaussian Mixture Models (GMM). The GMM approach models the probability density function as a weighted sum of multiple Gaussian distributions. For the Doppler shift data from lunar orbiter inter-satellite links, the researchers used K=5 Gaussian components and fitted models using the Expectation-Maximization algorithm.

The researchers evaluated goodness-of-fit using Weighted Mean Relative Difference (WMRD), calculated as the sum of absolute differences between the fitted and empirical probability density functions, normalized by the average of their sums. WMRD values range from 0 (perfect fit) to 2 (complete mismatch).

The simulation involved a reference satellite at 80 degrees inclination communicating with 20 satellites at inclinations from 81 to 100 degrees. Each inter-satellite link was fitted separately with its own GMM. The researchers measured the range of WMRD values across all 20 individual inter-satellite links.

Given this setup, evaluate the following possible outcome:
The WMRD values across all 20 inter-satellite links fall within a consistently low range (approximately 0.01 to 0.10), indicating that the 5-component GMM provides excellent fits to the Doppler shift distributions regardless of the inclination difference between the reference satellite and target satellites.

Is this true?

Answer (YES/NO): NO